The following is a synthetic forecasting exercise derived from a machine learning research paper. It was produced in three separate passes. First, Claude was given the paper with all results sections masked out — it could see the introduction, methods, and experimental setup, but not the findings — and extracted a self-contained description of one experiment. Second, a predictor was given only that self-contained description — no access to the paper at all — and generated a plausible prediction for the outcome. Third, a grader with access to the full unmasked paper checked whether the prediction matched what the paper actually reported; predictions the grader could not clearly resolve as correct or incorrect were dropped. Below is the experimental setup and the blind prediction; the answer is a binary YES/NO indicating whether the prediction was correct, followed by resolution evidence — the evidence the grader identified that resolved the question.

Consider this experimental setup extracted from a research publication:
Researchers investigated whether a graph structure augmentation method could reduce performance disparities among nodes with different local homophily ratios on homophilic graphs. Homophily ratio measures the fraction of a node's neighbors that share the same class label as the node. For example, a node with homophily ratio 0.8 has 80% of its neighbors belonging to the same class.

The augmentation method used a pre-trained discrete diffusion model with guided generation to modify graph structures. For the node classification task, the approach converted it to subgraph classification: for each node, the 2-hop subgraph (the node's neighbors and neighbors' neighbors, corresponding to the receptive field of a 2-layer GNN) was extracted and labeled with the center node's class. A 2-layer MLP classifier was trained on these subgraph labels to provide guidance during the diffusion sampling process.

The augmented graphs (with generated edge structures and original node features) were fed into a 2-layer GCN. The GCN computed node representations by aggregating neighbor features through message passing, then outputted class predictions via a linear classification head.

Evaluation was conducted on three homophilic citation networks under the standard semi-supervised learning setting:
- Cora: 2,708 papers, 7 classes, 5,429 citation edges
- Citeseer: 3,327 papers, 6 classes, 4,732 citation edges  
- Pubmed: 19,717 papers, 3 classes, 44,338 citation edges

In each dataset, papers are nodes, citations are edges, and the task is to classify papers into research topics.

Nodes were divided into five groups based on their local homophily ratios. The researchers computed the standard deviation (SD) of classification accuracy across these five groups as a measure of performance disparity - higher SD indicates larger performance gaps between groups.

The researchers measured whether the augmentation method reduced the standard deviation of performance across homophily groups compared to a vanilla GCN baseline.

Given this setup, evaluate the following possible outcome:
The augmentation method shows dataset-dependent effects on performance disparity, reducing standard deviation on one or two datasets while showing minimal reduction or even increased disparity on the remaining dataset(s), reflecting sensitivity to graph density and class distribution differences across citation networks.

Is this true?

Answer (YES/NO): NO